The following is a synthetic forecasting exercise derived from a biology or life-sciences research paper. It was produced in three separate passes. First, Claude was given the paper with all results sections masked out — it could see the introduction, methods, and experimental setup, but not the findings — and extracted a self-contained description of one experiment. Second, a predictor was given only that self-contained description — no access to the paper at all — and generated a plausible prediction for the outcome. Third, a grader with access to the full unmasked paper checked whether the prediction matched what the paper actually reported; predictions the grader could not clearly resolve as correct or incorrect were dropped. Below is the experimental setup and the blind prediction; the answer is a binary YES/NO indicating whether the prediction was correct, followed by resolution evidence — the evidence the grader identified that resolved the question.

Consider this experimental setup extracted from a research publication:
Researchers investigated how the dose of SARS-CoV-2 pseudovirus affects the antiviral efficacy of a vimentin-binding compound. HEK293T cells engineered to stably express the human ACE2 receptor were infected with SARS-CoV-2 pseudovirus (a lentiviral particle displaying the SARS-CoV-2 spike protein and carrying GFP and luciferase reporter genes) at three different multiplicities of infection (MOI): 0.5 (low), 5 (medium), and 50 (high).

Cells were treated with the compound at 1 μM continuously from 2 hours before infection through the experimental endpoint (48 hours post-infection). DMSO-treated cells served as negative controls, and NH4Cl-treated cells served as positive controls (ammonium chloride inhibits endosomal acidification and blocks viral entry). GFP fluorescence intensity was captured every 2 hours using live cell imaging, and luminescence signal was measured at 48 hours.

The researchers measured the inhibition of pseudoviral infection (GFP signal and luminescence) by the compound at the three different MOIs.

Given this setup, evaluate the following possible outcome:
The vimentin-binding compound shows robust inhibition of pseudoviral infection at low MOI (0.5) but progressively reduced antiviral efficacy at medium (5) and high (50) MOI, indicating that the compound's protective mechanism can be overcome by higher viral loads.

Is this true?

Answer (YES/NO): NO